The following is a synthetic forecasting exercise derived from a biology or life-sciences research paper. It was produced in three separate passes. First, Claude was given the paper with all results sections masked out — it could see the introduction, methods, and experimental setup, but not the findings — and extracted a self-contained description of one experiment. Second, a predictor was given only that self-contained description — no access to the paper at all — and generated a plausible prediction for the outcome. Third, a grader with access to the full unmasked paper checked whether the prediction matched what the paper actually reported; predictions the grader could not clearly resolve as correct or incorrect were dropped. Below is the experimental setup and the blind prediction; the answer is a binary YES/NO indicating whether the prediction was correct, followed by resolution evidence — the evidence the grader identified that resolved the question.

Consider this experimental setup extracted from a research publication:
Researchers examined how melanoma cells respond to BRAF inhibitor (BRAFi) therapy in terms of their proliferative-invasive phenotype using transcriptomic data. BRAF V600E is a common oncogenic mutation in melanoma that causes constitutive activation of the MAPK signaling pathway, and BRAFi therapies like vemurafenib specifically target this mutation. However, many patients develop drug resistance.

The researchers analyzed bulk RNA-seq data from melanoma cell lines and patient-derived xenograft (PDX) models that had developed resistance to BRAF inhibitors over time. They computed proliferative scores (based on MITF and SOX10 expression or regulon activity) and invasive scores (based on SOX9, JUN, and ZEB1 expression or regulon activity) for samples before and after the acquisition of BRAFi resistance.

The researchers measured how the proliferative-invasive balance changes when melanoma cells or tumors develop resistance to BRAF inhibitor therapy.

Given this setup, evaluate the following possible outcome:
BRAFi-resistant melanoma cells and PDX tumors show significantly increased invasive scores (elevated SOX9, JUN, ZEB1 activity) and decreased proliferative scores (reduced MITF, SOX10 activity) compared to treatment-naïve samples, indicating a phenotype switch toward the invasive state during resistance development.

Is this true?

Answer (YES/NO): YES